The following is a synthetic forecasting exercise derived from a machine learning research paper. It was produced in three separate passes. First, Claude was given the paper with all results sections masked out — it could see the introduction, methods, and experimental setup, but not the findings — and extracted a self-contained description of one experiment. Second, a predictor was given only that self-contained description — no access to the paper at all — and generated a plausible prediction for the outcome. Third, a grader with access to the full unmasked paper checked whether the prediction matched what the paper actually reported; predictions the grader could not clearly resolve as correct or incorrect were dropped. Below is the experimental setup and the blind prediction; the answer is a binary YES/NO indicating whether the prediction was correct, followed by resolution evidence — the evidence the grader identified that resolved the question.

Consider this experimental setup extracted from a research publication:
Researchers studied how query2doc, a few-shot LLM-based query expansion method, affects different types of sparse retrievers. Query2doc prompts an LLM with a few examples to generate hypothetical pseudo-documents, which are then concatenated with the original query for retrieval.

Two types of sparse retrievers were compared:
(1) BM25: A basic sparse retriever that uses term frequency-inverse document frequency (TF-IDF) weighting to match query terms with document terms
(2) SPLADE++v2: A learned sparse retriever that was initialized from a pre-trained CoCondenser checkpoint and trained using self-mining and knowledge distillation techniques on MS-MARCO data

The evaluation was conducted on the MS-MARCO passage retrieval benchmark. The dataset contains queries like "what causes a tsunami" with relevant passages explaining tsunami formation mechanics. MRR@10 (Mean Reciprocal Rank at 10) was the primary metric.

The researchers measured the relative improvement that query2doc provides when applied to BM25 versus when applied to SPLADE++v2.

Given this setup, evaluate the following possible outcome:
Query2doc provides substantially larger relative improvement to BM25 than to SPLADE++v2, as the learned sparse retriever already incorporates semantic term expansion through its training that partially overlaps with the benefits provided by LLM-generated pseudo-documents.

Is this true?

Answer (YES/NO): YES